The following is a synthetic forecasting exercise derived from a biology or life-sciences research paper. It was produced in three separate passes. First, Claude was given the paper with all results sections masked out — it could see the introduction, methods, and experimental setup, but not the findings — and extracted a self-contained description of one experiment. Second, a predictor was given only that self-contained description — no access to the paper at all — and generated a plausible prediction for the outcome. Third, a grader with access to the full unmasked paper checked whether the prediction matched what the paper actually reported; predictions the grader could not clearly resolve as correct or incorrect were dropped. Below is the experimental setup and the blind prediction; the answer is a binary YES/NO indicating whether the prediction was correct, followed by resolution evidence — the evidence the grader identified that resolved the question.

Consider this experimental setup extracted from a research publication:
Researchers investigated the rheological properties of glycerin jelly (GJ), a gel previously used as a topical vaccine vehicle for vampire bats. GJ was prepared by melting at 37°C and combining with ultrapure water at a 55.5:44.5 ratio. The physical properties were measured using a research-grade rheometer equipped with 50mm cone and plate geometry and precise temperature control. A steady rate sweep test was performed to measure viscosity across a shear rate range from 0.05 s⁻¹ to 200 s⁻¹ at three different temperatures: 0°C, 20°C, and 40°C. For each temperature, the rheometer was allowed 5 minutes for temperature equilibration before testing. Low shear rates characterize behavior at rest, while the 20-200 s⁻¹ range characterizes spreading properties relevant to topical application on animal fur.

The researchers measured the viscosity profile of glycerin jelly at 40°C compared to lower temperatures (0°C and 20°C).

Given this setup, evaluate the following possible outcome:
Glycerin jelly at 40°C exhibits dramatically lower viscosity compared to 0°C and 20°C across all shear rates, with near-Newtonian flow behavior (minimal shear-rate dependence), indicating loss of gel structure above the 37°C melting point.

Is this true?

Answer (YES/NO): NO